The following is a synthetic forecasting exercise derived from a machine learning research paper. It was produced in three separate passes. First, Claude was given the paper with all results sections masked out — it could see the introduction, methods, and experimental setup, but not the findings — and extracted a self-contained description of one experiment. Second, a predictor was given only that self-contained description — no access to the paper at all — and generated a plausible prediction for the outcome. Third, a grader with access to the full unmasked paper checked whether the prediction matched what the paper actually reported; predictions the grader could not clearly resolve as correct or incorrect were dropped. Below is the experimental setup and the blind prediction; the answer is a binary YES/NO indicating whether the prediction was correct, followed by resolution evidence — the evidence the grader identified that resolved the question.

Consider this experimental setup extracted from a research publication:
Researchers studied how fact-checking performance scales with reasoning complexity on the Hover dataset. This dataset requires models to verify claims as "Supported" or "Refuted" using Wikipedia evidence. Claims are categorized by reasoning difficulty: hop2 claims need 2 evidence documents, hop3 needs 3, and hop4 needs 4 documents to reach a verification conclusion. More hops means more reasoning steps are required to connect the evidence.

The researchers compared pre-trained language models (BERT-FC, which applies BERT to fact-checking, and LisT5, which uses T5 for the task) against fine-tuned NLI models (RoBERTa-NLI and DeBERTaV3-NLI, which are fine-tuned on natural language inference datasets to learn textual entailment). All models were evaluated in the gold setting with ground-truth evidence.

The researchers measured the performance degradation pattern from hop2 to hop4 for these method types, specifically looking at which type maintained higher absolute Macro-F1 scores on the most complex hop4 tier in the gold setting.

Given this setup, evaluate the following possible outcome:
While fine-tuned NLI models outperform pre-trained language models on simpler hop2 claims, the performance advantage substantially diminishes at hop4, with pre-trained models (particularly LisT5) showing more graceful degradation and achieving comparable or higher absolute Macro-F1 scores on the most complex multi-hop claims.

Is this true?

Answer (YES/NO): NO